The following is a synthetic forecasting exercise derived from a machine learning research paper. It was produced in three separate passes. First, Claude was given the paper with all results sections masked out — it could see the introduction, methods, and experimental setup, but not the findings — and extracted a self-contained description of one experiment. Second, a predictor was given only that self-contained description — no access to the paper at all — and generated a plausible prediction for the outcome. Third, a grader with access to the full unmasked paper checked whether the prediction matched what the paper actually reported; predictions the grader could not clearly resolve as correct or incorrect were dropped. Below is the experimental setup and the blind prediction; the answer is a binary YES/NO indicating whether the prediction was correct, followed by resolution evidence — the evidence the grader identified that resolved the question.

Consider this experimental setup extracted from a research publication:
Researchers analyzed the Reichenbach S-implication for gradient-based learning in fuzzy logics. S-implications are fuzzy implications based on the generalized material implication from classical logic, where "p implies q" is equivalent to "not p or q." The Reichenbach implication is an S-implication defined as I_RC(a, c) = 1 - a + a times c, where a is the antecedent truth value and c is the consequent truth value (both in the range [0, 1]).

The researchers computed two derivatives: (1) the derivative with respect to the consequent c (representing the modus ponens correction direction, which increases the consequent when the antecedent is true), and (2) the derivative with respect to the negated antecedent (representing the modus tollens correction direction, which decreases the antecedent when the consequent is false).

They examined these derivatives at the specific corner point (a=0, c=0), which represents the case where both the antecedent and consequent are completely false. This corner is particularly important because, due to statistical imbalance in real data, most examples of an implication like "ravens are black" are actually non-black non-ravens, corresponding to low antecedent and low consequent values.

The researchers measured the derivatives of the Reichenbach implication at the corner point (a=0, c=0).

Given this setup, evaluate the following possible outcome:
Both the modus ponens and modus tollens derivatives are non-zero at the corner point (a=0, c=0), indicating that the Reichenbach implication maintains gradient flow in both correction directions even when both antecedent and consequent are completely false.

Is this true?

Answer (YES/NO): NO